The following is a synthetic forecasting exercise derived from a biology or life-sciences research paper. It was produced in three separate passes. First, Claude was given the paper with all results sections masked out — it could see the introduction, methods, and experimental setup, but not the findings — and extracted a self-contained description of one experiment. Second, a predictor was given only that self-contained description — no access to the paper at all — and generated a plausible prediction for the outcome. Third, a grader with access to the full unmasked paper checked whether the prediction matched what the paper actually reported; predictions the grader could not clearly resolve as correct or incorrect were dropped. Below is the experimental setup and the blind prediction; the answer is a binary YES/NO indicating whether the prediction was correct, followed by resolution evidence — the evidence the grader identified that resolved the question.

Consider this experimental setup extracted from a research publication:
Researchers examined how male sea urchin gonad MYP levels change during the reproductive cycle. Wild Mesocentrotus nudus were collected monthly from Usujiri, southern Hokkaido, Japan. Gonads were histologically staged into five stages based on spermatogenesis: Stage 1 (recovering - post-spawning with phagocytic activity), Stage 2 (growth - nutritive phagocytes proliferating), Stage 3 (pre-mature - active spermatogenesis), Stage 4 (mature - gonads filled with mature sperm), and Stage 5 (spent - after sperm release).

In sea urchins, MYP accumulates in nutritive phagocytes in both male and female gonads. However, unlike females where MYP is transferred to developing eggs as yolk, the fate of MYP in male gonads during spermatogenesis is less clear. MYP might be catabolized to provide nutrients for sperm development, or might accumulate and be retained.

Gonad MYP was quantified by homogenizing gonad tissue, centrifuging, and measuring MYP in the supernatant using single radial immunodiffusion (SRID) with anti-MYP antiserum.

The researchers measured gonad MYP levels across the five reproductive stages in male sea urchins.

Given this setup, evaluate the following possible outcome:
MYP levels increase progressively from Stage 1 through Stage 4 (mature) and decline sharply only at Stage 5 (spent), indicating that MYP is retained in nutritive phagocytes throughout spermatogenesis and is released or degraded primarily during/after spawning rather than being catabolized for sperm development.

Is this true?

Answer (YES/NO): NO